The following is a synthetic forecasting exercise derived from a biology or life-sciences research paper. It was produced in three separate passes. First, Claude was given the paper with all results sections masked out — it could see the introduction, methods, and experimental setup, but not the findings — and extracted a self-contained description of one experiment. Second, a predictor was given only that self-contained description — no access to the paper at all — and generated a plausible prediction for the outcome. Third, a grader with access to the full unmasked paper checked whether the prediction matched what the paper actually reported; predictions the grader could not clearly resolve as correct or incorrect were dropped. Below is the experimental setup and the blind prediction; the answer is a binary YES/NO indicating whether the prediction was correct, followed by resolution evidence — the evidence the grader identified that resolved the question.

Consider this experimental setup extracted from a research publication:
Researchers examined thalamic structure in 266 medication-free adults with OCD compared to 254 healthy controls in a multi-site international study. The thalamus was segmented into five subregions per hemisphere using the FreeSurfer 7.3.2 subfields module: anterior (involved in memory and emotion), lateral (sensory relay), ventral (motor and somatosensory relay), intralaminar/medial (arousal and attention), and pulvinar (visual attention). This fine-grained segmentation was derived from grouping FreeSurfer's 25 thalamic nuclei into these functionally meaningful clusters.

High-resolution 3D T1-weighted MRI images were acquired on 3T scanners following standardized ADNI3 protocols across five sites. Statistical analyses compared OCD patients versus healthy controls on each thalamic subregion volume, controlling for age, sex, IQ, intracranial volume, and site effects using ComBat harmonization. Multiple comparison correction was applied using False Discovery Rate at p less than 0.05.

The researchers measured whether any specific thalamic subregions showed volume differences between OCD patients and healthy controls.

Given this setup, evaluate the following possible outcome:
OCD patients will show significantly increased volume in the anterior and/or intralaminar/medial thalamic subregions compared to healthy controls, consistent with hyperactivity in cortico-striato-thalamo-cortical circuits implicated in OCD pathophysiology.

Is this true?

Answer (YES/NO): NO